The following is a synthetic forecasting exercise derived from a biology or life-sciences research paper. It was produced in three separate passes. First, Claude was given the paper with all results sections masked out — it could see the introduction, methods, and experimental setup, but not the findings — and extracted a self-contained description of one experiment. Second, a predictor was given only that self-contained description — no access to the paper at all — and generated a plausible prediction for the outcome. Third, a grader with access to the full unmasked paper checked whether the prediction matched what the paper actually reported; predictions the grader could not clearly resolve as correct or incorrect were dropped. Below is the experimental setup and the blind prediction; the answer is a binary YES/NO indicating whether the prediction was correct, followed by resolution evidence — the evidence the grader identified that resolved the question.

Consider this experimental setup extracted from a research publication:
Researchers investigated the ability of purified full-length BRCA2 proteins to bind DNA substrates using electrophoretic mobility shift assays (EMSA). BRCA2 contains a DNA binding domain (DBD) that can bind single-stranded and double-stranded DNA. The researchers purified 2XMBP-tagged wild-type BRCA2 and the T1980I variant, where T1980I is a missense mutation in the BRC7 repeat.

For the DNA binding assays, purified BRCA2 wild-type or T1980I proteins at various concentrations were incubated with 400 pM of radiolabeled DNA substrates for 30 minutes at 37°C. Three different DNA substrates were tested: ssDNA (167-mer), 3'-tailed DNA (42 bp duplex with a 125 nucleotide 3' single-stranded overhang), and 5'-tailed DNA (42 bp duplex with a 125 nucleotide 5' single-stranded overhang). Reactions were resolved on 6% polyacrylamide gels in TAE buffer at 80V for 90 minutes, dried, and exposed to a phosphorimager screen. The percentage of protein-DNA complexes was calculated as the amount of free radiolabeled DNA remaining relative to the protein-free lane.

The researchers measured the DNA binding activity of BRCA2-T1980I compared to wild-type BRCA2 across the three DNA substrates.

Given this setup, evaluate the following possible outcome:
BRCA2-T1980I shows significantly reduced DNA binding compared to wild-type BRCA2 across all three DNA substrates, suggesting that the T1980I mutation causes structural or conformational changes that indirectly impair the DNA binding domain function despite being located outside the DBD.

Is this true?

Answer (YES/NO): NO